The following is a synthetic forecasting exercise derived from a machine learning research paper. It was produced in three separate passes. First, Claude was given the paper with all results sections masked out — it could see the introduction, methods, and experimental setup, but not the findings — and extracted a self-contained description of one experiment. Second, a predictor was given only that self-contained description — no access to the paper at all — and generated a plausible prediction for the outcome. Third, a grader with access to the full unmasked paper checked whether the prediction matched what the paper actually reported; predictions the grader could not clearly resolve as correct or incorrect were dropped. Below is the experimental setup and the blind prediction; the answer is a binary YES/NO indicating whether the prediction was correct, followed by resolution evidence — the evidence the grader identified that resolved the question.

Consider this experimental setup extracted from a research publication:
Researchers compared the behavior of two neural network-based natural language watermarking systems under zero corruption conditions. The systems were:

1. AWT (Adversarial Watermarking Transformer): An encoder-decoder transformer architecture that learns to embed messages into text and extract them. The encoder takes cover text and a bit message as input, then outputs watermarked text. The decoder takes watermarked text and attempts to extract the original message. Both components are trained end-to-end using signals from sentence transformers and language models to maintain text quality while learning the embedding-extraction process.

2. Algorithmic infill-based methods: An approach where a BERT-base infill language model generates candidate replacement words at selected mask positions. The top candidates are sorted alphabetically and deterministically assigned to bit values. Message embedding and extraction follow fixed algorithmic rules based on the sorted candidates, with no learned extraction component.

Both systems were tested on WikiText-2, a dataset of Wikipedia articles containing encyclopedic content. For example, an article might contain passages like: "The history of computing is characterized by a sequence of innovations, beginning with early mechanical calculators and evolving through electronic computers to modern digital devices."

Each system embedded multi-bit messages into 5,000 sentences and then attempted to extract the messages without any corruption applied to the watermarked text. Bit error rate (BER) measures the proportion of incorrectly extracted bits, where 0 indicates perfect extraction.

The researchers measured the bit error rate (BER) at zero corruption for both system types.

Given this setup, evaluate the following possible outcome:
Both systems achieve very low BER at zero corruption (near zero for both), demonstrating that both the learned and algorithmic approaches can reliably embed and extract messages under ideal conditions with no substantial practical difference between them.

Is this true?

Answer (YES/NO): NO